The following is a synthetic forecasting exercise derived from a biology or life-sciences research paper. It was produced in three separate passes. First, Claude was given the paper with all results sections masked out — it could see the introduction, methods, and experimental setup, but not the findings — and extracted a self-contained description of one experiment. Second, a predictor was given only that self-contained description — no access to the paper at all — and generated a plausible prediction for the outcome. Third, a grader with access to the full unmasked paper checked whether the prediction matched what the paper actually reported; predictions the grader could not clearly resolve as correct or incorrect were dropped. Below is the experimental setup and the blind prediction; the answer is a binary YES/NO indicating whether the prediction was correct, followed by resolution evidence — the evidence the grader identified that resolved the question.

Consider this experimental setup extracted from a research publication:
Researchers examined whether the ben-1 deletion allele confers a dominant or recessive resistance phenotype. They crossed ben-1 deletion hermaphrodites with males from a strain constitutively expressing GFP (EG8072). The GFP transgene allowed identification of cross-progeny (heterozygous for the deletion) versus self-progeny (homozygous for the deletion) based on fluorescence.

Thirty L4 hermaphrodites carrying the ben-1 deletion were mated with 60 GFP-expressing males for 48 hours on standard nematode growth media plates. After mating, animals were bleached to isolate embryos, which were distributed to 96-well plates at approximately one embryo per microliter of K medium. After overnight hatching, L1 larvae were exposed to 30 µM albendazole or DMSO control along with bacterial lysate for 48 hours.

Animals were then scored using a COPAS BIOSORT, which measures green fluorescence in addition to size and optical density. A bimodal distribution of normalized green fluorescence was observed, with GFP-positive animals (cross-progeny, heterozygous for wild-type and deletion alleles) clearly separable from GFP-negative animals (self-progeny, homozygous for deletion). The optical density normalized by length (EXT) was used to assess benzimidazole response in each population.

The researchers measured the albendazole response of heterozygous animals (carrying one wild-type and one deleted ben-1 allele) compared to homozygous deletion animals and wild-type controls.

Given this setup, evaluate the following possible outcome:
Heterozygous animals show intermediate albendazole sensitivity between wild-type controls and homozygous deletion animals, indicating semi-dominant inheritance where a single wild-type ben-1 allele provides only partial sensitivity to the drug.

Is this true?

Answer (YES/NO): NO